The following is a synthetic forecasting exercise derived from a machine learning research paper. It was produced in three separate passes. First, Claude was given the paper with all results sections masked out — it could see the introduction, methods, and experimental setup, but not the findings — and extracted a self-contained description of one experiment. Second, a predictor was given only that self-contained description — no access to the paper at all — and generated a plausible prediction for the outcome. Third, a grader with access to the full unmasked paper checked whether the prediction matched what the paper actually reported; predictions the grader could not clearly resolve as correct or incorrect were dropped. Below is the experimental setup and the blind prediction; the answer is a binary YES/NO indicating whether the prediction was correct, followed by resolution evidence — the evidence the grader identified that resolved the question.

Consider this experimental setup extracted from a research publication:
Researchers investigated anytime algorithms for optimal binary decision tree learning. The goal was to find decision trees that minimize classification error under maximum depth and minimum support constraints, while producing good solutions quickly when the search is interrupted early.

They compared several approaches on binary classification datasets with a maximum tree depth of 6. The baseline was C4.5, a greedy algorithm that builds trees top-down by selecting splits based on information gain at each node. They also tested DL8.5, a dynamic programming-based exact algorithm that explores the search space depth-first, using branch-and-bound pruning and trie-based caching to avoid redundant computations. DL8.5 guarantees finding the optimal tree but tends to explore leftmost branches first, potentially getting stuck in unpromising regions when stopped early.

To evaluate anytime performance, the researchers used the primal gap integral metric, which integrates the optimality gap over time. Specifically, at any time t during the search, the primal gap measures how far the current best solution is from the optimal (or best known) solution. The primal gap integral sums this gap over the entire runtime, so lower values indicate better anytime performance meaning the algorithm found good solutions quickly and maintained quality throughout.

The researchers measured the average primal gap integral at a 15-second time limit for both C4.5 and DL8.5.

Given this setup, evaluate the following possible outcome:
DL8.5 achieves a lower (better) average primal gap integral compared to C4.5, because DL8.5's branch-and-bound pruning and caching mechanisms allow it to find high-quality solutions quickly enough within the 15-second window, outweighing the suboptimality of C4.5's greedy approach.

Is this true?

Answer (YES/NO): YES